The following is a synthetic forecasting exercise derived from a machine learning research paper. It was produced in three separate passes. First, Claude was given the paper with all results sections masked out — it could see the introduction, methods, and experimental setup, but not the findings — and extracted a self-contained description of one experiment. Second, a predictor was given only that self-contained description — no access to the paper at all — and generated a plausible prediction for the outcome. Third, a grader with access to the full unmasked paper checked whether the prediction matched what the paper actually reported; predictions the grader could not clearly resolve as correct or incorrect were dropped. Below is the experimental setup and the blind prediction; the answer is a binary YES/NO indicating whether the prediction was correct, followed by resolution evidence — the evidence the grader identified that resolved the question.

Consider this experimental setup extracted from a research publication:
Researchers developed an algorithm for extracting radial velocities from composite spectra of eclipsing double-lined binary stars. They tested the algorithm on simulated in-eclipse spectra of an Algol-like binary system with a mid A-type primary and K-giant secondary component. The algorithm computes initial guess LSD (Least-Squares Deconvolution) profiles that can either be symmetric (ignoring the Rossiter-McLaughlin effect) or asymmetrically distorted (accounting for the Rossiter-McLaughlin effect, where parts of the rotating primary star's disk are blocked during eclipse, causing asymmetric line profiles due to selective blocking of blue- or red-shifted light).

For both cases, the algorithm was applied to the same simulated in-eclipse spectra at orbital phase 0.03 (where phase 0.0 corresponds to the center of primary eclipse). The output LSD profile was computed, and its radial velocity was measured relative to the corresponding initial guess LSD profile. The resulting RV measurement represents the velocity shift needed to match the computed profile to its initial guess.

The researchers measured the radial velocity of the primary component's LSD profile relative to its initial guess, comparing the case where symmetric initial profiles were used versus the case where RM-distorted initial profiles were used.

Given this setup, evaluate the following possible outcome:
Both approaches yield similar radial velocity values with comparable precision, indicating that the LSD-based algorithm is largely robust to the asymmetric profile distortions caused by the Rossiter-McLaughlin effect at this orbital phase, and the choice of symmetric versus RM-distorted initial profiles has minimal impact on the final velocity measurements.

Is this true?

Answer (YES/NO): NO